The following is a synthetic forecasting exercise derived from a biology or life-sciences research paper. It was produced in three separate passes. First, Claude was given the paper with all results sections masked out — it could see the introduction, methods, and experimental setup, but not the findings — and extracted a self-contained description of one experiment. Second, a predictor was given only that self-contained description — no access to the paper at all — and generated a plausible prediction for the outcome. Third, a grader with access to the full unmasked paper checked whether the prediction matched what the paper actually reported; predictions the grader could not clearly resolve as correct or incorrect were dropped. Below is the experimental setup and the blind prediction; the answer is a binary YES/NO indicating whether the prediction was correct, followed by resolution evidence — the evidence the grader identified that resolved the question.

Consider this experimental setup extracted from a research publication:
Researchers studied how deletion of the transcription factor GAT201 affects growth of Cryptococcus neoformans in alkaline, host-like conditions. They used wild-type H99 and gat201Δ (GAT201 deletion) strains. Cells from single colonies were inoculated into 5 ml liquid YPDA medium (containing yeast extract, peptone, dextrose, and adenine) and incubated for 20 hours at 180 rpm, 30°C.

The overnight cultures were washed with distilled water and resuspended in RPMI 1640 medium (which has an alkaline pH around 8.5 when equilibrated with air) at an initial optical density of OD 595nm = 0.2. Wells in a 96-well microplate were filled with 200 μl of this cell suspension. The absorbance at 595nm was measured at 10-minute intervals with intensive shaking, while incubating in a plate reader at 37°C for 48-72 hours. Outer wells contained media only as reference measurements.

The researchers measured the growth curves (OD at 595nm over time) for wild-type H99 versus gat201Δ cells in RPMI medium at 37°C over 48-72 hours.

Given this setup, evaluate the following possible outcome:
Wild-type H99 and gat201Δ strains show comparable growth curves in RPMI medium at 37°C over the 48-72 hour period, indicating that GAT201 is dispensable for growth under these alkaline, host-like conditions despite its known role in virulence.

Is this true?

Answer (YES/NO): NO